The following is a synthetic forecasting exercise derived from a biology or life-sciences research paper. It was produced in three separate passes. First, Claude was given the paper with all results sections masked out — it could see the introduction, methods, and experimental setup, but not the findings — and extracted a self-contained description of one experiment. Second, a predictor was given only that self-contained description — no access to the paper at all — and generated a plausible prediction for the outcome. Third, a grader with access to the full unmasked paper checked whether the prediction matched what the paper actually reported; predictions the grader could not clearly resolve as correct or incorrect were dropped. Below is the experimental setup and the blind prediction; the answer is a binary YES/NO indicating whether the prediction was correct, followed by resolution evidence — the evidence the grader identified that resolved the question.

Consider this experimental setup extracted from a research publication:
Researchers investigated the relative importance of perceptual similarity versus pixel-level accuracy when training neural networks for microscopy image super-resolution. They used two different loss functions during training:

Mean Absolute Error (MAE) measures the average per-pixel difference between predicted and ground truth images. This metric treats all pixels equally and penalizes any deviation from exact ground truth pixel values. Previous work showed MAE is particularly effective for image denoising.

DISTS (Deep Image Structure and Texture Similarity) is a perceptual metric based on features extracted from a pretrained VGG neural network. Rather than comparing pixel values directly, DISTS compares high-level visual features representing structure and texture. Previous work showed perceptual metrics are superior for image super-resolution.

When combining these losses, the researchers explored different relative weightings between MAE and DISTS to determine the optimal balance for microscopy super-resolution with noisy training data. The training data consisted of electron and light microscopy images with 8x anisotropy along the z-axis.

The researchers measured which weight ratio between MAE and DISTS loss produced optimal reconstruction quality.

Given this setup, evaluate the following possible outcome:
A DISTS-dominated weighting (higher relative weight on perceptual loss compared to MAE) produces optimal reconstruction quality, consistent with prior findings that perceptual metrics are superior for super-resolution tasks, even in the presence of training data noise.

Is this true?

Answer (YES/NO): NO